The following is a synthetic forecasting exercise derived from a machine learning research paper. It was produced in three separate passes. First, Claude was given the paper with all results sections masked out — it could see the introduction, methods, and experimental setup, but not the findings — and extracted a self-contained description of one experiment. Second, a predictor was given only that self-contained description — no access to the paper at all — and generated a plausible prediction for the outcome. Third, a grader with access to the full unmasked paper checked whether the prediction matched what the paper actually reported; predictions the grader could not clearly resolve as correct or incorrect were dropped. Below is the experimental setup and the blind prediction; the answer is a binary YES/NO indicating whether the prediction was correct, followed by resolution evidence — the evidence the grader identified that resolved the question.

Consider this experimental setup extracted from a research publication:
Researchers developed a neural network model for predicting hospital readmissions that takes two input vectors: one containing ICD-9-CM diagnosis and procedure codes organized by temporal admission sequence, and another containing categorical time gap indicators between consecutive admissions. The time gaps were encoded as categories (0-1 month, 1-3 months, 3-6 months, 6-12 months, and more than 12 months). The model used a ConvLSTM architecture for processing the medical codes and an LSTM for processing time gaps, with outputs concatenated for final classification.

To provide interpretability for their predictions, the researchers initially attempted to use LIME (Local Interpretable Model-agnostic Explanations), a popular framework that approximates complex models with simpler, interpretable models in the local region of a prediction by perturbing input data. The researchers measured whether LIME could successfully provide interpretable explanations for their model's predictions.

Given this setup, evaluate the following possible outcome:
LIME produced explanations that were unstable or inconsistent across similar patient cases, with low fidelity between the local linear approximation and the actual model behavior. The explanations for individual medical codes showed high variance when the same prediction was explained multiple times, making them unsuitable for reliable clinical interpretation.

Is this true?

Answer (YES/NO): NO